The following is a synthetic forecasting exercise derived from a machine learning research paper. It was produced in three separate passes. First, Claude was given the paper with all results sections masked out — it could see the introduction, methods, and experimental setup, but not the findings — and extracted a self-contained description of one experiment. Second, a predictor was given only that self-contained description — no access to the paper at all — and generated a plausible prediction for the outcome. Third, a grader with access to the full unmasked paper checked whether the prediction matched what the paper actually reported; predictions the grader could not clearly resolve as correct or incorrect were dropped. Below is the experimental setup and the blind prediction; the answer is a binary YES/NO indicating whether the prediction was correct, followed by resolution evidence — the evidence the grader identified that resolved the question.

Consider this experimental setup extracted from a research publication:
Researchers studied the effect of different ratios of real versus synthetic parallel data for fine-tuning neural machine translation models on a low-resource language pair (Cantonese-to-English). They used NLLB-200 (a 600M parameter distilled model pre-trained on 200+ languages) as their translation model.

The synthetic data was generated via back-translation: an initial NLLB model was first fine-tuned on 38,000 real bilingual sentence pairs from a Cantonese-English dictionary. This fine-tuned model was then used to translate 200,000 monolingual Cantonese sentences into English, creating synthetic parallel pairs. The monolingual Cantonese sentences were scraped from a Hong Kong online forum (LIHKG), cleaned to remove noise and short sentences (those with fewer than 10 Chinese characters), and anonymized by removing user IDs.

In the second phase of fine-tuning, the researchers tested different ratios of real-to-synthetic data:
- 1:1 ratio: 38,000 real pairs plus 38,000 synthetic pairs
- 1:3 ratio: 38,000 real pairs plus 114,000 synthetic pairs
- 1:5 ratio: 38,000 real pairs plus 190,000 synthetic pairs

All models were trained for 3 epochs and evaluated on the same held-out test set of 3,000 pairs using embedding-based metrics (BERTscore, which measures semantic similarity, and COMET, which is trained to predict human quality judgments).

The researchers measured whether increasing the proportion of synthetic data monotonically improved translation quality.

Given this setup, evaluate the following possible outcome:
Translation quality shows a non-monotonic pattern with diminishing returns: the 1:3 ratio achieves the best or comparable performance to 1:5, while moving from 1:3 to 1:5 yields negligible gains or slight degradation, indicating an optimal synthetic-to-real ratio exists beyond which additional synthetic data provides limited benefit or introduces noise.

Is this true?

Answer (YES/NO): NO